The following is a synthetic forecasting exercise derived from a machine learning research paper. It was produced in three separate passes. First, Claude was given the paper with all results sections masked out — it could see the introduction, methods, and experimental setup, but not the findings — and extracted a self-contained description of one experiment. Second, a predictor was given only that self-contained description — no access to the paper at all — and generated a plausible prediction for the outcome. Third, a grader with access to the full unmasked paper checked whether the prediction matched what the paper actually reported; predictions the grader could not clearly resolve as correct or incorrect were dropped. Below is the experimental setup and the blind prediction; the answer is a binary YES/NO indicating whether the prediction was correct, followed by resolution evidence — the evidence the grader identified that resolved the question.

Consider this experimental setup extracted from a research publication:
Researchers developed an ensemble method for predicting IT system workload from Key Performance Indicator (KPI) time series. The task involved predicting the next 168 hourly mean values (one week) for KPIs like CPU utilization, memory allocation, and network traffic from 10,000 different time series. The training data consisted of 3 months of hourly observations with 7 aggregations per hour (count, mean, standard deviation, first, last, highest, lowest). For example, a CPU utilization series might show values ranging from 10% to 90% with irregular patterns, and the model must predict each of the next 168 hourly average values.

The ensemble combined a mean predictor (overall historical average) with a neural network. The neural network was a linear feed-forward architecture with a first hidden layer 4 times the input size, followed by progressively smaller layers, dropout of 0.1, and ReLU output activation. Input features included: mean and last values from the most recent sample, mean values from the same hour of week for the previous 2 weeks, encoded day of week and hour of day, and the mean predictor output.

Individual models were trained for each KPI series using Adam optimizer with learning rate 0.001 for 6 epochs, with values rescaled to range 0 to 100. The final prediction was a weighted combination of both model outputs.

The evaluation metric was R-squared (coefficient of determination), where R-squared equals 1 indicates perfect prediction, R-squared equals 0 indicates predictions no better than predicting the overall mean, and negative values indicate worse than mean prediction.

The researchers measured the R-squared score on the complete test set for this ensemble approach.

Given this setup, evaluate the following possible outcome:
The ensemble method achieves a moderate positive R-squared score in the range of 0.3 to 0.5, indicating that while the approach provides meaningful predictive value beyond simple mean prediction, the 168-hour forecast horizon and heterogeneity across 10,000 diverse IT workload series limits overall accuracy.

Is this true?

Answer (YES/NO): NO